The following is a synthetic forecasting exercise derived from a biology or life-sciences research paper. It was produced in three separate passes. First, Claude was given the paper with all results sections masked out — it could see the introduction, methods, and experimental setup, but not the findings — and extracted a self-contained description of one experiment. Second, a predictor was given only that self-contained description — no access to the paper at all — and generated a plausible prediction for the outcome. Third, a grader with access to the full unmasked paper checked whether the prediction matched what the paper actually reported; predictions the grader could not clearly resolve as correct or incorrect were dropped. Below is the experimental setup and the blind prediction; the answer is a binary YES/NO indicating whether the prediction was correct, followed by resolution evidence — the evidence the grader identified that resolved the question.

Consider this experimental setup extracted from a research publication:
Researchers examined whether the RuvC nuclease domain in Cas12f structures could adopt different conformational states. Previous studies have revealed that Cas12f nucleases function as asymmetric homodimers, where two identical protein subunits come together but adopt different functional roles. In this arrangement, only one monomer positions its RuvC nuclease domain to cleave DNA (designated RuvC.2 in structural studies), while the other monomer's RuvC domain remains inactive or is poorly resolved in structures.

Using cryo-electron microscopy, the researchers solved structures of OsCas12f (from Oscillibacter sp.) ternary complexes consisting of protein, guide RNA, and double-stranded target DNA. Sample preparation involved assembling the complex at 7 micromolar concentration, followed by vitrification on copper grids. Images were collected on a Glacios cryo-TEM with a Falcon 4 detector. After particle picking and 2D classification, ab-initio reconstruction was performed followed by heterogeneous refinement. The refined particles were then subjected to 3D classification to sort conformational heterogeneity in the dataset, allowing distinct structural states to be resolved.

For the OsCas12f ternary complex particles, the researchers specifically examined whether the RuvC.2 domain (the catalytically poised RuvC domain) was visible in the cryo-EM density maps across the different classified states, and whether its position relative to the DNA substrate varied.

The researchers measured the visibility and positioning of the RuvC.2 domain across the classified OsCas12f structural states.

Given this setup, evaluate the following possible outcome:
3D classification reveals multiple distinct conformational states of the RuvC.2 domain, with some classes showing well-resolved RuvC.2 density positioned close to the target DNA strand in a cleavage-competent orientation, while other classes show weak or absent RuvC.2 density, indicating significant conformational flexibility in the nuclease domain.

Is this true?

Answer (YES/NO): NO